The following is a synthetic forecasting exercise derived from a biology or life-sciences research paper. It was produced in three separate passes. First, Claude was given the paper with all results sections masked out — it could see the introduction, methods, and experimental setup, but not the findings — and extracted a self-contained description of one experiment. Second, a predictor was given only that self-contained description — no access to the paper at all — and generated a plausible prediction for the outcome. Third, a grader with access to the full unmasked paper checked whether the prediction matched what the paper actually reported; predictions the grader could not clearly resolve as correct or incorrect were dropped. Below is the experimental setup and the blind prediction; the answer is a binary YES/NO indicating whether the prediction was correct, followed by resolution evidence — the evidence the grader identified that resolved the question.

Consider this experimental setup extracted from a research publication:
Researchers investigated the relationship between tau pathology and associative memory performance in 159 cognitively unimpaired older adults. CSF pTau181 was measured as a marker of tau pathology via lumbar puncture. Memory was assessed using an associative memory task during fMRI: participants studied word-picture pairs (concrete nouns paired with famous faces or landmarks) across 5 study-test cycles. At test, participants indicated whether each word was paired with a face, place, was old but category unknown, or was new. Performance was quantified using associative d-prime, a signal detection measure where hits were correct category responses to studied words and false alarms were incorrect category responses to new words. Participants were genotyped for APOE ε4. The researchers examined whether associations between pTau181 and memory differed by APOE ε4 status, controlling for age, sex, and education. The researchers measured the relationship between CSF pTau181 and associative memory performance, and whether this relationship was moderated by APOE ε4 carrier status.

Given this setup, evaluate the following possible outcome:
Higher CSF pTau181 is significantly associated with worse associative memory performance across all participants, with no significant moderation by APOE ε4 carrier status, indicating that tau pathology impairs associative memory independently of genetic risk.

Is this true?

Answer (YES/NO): NO